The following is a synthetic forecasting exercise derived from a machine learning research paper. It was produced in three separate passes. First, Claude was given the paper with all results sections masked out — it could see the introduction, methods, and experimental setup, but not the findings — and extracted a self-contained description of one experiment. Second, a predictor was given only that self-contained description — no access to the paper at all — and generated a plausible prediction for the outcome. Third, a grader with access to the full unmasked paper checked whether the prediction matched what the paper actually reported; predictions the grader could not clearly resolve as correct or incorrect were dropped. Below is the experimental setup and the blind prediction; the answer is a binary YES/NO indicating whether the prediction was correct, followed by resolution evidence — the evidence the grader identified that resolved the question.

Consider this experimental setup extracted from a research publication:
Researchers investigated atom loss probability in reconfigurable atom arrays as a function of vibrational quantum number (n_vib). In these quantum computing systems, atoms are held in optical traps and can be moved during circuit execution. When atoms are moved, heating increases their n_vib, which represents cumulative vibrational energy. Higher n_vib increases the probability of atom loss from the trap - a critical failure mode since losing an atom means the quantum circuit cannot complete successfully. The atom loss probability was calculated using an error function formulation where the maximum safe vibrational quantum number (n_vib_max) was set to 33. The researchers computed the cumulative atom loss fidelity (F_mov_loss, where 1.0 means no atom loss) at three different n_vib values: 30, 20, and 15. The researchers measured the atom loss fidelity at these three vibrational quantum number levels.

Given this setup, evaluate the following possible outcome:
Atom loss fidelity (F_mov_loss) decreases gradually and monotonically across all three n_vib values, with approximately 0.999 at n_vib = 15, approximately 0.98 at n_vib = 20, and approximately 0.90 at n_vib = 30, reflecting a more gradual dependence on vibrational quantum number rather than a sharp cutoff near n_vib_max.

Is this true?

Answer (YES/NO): NO